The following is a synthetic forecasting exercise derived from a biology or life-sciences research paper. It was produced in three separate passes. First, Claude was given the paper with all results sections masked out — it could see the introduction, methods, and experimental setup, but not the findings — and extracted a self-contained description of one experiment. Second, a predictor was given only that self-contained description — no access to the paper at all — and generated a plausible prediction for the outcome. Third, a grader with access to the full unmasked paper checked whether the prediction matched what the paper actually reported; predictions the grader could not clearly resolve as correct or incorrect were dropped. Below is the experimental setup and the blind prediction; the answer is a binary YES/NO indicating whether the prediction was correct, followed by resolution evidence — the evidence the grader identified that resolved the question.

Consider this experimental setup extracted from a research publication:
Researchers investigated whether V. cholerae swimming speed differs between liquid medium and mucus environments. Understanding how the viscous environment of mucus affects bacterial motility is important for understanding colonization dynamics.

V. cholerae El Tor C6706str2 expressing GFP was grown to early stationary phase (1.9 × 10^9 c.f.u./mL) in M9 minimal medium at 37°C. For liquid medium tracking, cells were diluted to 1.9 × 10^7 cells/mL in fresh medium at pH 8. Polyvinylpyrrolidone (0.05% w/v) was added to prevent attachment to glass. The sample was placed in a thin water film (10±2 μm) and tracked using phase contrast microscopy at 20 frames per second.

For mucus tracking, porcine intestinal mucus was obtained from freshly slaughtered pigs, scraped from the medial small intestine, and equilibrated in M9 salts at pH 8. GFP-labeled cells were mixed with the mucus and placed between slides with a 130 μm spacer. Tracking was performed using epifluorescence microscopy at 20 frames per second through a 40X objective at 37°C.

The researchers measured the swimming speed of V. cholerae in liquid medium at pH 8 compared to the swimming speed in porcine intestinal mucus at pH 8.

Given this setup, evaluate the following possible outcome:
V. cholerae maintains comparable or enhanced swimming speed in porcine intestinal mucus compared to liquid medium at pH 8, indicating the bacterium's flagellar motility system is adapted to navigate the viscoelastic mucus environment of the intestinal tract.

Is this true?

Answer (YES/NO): NO